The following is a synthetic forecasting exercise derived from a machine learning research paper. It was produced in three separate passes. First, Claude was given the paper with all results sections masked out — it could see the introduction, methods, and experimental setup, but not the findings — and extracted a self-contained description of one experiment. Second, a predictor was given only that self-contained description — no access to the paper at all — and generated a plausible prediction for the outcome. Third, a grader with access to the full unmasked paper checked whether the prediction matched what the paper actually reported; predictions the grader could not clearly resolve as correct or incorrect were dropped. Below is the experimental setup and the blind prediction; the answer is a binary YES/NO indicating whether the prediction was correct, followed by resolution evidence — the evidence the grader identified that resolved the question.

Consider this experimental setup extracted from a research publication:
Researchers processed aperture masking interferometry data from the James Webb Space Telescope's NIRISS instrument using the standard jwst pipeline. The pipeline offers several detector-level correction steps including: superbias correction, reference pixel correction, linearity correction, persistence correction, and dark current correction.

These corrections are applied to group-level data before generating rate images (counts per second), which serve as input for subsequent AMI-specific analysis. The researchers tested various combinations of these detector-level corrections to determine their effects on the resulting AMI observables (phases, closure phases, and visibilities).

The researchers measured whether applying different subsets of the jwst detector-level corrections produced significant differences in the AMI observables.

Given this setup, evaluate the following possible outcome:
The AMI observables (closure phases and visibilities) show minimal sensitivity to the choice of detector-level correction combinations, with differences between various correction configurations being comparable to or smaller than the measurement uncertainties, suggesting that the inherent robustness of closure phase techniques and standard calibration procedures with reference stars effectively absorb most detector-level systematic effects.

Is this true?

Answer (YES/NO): YES